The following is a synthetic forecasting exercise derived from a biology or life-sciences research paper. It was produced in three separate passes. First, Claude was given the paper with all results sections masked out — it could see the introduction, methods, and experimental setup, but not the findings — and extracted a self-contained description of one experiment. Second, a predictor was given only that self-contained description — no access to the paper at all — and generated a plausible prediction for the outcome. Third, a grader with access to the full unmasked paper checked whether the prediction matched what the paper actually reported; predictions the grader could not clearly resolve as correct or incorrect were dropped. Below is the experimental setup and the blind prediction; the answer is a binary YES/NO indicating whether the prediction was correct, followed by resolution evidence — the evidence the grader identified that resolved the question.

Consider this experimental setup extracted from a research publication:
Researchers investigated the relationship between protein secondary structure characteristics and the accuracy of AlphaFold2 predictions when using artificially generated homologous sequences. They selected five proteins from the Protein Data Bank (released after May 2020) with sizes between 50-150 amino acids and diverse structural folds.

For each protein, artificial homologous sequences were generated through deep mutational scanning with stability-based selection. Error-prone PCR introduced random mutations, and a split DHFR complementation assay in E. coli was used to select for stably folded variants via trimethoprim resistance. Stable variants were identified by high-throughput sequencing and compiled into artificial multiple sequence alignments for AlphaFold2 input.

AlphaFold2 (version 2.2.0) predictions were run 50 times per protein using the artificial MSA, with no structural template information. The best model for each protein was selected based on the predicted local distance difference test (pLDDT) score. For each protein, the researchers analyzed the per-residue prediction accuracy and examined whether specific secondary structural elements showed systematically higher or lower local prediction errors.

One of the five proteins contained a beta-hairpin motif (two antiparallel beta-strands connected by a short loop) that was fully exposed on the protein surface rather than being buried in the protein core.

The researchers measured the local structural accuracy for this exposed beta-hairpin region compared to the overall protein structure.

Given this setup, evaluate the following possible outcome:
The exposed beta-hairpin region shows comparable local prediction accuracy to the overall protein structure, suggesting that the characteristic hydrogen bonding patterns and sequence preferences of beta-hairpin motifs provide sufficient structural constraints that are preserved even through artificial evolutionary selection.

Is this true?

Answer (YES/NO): NO